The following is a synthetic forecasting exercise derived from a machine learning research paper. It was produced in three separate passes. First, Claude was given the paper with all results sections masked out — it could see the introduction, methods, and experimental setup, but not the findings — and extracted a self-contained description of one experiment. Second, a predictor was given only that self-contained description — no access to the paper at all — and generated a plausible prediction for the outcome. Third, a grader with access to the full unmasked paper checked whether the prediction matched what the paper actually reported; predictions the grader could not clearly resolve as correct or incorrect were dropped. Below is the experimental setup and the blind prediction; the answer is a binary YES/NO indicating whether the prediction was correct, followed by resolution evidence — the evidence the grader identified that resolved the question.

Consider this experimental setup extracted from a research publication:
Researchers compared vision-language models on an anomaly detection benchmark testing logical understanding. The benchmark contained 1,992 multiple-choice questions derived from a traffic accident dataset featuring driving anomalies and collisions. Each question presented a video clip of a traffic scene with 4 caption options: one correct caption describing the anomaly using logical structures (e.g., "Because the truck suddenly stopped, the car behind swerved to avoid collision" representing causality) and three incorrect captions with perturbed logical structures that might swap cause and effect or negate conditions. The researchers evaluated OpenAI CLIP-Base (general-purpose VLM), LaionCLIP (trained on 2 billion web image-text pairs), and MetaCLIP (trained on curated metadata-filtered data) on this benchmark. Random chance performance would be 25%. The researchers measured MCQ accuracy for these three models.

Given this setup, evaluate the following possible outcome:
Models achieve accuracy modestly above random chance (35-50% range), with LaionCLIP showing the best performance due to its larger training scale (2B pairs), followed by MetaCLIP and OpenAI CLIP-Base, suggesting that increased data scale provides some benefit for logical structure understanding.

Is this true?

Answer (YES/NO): NO